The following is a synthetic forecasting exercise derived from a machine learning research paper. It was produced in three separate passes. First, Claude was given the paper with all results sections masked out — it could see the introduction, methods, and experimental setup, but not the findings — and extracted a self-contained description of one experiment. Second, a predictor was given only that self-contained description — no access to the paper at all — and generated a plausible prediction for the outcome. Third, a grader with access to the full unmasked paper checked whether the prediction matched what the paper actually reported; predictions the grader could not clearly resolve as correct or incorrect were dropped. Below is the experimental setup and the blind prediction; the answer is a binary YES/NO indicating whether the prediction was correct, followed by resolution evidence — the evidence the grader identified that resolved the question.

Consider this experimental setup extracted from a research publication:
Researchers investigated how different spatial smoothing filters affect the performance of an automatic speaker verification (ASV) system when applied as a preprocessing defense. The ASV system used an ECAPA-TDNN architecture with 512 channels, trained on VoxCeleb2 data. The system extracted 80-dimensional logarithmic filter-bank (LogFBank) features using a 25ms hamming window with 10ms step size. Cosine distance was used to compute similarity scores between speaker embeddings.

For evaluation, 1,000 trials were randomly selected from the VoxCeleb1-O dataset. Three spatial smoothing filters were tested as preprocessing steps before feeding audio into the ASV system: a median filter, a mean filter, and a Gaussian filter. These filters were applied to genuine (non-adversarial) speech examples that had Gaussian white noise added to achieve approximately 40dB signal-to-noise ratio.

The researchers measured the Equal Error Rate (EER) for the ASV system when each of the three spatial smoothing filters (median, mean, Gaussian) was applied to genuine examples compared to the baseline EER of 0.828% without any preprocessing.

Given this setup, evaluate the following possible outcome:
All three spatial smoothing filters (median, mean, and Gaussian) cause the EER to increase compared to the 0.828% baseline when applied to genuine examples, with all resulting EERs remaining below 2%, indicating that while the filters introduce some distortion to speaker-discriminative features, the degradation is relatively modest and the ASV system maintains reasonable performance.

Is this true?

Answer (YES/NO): NO